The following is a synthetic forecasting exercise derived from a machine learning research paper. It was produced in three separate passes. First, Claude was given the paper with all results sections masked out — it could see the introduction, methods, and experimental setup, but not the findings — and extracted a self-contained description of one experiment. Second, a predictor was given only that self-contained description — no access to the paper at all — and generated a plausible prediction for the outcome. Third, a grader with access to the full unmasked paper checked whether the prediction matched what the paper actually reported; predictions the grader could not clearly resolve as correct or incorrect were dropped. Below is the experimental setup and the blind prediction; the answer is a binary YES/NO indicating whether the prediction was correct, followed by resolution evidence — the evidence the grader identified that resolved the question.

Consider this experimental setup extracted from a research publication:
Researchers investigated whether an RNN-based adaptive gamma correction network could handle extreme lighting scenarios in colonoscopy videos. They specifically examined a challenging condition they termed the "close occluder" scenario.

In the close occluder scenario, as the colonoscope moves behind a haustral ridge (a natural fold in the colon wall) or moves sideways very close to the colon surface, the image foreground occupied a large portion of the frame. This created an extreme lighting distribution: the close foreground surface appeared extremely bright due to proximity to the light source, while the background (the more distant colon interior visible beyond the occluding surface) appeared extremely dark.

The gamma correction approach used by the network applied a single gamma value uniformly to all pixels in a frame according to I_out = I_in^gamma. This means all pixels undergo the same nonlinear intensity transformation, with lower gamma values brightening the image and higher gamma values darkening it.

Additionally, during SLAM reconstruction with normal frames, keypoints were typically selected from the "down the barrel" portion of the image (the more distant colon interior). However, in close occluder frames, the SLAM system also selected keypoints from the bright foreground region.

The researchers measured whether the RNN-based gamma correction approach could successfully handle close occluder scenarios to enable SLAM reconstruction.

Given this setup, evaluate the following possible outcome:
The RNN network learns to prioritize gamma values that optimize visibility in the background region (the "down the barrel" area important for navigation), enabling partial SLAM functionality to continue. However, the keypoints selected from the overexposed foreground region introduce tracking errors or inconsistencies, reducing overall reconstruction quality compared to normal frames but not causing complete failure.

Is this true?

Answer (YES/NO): NO